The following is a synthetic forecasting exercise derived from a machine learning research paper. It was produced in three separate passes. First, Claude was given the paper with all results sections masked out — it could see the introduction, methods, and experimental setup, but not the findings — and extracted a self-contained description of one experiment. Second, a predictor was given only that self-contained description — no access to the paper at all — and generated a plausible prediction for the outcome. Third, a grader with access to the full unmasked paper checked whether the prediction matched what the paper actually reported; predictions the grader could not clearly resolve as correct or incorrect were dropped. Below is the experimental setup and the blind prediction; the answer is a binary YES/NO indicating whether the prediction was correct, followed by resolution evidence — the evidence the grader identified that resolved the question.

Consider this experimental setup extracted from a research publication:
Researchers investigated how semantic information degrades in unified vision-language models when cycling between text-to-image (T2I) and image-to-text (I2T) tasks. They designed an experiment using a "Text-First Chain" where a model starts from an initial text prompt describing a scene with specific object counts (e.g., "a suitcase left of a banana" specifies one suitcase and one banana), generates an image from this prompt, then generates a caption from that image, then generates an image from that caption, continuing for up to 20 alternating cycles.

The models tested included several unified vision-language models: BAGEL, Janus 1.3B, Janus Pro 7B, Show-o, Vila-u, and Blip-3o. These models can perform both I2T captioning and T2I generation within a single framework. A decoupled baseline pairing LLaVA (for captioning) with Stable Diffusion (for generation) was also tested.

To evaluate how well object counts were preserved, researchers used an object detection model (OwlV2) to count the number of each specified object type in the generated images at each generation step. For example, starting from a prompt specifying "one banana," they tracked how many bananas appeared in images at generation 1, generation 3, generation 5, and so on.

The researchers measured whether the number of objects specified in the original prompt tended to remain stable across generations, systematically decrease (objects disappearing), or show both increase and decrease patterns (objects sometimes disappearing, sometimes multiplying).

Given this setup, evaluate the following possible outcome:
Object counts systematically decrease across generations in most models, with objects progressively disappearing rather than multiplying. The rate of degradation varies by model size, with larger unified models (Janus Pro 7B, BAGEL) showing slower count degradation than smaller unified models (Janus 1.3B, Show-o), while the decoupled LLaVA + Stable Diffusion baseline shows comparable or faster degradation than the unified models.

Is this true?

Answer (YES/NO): NO